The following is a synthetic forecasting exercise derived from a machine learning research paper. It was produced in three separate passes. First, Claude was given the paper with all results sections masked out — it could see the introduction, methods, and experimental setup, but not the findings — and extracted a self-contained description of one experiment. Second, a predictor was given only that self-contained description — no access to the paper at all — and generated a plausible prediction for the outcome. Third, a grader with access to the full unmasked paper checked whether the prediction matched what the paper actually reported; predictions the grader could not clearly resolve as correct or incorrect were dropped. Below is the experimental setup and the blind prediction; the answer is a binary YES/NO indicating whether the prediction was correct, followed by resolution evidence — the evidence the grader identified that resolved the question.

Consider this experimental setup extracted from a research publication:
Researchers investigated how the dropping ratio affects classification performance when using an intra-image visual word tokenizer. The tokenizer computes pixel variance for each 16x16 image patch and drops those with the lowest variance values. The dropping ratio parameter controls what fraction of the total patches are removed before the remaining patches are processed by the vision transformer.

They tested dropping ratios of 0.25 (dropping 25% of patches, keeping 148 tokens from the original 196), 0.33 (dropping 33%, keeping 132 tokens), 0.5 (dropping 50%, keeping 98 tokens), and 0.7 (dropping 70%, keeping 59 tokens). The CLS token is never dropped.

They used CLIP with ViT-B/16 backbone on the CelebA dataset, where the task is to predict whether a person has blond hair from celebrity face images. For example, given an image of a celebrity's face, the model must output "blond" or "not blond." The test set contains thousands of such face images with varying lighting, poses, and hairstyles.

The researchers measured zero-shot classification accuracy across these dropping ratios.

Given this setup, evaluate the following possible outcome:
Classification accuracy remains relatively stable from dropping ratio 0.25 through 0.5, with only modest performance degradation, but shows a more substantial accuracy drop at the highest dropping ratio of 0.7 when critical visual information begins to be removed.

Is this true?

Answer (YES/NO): NO